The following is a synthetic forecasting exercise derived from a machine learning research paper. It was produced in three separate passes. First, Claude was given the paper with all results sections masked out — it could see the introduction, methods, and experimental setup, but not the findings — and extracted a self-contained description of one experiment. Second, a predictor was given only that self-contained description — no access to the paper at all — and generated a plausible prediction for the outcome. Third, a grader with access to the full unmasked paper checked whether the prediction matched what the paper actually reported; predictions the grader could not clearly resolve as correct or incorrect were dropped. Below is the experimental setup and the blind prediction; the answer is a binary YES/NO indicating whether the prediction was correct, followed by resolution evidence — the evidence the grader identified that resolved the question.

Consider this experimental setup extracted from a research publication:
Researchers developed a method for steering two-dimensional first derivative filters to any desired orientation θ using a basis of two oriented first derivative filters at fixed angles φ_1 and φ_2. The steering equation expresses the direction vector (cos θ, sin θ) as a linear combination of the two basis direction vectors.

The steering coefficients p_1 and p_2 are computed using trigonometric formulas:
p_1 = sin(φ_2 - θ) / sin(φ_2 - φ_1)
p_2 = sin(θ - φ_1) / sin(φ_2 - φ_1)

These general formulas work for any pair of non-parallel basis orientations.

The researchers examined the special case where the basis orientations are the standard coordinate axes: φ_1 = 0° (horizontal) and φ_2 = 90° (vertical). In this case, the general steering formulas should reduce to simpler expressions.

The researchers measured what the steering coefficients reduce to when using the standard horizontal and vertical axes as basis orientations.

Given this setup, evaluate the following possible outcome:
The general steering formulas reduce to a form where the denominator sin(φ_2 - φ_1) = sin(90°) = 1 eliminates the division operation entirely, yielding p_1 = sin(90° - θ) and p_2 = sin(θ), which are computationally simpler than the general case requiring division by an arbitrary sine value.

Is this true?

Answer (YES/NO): NO